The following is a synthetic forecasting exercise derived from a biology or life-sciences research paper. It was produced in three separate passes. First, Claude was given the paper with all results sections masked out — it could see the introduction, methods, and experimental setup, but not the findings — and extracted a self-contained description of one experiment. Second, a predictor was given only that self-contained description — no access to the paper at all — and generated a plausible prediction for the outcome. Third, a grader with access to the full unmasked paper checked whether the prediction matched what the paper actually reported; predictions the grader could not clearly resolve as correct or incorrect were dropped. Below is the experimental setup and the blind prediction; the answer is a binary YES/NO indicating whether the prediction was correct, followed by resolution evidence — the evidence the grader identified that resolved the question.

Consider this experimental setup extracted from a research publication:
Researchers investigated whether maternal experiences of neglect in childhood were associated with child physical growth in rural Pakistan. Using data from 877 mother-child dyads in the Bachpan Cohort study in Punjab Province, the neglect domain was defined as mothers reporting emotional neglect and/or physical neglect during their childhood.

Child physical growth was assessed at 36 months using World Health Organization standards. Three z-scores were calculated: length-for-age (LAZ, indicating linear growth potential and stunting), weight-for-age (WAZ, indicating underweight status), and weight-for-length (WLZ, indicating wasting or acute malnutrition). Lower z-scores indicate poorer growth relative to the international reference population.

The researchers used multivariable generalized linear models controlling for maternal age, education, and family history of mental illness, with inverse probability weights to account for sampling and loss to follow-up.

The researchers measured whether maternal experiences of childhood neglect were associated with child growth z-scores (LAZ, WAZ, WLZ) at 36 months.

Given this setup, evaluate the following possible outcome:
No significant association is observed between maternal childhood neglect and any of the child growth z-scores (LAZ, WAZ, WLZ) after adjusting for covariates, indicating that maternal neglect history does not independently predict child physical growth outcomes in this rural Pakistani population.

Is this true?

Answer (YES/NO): NO